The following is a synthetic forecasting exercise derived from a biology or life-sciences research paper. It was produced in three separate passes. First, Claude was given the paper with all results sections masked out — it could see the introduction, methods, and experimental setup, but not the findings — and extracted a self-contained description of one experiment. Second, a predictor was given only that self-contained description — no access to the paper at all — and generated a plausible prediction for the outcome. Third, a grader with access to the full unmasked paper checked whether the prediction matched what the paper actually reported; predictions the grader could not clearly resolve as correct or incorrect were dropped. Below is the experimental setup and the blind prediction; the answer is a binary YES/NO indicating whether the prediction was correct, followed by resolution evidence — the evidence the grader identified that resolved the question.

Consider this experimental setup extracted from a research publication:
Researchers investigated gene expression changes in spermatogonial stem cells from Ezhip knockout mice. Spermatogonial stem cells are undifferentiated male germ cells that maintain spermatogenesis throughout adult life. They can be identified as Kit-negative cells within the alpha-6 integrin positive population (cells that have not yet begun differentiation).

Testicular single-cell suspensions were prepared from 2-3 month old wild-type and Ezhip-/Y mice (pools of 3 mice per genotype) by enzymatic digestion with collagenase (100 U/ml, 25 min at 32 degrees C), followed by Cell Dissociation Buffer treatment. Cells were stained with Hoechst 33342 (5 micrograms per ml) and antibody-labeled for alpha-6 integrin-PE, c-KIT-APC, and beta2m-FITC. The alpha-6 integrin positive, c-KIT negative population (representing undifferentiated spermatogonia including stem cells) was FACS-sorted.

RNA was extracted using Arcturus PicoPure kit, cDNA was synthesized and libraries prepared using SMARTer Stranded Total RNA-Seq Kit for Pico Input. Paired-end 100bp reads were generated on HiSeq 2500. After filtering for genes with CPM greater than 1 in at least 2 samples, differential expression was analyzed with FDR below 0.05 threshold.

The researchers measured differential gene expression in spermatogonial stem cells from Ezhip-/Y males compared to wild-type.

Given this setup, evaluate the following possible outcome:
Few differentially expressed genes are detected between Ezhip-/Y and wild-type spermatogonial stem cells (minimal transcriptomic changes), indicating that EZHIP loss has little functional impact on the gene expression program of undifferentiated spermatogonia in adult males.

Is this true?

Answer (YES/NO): NO